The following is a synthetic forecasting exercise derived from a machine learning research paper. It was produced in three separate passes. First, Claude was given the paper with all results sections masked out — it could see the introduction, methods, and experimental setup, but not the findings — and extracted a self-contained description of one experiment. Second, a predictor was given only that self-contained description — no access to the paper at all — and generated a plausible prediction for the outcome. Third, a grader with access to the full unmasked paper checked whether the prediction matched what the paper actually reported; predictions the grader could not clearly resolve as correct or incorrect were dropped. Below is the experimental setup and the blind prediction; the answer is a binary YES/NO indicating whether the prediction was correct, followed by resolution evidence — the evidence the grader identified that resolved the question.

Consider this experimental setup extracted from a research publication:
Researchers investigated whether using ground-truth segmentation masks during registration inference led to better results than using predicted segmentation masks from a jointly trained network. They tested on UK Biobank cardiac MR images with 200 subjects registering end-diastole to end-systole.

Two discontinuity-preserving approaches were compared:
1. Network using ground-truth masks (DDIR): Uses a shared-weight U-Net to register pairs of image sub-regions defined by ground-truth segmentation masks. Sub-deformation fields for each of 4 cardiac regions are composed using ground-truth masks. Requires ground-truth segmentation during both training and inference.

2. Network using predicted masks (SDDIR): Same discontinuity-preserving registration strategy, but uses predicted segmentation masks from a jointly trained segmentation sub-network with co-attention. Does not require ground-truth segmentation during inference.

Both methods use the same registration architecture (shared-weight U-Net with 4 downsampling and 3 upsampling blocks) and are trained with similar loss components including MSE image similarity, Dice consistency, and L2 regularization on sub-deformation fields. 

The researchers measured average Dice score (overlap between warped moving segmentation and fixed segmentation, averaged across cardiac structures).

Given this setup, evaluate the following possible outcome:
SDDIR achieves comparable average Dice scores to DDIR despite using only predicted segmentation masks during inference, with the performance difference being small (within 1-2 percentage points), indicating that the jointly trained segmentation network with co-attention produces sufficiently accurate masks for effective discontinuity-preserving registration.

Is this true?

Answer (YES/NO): NO